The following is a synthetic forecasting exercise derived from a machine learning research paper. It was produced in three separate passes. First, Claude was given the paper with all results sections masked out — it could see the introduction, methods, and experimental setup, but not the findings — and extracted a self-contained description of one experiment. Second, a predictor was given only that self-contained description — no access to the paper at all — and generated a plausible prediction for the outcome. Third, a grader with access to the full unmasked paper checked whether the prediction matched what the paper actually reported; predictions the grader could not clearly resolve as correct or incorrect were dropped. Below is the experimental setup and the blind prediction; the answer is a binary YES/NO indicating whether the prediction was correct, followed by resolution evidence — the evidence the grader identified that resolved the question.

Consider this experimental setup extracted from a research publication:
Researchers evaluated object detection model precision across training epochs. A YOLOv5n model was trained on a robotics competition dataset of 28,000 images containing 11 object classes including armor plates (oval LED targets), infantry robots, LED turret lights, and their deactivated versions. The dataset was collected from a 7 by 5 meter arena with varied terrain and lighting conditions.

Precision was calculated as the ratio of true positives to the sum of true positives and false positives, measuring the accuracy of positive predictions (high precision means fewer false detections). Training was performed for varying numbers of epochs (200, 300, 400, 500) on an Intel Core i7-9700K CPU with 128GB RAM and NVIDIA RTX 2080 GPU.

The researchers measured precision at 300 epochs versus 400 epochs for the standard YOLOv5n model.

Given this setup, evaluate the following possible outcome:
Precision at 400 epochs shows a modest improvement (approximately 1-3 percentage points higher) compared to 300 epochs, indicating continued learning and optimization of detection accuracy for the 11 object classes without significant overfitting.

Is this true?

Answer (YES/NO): NO